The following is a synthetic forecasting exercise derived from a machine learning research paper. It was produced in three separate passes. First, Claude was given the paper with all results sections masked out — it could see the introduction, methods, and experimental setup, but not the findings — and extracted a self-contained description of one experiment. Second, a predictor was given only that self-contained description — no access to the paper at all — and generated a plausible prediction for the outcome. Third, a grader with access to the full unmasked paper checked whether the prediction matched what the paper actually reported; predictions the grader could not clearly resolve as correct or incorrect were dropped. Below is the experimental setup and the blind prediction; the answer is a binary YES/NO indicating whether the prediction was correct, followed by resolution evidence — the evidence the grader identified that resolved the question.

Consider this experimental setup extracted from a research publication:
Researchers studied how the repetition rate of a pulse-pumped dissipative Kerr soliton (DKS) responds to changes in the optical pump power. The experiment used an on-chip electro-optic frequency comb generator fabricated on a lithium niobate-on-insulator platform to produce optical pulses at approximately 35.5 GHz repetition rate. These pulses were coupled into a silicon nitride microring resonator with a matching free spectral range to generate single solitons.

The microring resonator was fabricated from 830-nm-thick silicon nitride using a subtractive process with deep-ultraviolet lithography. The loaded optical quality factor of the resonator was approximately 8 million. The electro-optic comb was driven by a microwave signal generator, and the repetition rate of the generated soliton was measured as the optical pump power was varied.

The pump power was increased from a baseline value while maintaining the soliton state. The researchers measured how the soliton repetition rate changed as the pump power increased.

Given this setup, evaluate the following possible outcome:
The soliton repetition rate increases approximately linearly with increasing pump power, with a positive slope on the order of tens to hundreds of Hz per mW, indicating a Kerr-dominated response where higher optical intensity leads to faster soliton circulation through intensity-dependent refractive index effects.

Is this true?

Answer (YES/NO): NO